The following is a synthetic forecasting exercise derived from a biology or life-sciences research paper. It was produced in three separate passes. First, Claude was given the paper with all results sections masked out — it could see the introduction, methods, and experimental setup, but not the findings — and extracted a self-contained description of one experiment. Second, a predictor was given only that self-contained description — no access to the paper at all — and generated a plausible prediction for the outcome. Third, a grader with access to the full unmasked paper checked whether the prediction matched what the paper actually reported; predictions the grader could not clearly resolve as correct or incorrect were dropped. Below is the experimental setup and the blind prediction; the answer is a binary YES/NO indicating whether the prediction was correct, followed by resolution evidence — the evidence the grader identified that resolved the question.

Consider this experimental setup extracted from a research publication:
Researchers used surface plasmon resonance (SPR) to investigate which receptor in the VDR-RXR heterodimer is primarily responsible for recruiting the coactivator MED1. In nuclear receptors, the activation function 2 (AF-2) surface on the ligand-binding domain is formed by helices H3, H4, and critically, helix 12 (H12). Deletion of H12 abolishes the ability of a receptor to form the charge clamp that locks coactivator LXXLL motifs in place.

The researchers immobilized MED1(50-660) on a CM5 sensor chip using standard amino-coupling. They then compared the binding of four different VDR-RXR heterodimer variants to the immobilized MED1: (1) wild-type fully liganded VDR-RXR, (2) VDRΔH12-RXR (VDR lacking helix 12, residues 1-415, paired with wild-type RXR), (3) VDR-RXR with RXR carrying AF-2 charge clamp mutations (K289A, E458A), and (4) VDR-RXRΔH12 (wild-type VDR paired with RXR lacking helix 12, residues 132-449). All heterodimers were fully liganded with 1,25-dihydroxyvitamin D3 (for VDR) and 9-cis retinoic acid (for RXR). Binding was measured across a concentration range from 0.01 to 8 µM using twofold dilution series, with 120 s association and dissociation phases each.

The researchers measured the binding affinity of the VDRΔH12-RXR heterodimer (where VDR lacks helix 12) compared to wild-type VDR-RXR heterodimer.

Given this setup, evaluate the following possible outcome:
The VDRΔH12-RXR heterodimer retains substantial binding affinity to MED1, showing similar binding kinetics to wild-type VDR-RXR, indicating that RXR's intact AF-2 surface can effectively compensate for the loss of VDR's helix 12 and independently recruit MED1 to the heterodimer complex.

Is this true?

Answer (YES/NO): NO